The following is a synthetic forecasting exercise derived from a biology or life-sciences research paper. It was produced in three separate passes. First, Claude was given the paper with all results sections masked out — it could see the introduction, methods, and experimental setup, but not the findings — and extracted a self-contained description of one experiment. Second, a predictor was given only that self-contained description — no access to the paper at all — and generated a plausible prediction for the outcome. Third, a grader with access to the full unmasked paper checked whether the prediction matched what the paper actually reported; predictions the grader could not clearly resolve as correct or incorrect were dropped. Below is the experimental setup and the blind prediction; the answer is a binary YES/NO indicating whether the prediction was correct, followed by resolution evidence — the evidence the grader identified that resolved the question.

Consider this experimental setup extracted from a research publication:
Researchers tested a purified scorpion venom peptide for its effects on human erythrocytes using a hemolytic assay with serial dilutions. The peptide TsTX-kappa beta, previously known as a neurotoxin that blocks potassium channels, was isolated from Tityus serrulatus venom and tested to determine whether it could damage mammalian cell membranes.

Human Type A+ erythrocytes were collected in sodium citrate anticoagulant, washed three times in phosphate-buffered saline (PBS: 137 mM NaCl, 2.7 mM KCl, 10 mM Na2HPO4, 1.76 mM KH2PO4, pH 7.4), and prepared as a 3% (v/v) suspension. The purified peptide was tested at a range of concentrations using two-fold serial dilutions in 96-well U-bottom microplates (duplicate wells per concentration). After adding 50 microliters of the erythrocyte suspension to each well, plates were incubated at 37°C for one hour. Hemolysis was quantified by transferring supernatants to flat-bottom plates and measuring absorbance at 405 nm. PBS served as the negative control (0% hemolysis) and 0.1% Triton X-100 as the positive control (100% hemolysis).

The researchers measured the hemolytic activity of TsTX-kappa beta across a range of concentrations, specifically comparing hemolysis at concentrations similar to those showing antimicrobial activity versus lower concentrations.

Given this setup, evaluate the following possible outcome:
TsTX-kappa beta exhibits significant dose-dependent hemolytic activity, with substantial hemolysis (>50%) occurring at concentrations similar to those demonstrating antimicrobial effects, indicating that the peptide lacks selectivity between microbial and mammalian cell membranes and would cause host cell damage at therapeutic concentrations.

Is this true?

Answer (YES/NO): NO